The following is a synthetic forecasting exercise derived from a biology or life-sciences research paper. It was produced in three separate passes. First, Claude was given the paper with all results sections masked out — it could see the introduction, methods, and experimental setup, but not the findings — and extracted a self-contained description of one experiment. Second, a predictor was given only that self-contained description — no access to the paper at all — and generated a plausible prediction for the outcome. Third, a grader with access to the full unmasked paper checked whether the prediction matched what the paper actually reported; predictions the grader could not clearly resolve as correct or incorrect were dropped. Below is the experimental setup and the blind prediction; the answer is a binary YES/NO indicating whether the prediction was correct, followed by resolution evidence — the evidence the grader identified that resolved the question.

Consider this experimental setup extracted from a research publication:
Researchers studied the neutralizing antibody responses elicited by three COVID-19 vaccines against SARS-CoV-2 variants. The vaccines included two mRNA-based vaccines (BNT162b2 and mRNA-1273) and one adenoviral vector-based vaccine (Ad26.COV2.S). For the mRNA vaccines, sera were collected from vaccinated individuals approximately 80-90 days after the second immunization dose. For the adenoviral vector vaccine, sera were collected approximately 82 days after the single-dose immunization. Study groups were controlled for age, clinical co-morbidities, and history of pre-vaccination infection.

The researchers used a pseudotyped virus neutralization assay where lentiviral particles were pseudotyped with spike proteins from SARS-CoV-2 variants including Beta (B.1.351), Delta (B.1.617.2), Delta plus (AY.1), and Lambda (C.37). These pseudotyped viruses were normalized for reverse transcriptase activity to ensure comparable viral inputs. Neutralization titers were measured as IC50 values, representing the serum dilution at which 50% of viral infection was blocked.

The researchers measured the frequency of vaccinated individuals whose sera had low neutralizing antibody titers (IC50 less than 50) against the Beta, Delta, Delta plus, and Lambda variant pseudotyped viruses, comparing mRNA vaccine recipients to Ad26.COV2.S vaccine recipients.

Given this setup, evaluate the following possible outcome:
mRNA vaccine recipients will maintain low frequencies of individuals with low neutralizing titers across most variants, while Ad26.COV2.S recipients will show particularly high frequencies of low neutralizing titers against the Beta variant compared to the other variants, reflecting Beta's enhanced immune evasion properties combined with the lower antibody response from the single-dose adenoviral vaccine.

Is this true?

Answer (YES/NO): NO